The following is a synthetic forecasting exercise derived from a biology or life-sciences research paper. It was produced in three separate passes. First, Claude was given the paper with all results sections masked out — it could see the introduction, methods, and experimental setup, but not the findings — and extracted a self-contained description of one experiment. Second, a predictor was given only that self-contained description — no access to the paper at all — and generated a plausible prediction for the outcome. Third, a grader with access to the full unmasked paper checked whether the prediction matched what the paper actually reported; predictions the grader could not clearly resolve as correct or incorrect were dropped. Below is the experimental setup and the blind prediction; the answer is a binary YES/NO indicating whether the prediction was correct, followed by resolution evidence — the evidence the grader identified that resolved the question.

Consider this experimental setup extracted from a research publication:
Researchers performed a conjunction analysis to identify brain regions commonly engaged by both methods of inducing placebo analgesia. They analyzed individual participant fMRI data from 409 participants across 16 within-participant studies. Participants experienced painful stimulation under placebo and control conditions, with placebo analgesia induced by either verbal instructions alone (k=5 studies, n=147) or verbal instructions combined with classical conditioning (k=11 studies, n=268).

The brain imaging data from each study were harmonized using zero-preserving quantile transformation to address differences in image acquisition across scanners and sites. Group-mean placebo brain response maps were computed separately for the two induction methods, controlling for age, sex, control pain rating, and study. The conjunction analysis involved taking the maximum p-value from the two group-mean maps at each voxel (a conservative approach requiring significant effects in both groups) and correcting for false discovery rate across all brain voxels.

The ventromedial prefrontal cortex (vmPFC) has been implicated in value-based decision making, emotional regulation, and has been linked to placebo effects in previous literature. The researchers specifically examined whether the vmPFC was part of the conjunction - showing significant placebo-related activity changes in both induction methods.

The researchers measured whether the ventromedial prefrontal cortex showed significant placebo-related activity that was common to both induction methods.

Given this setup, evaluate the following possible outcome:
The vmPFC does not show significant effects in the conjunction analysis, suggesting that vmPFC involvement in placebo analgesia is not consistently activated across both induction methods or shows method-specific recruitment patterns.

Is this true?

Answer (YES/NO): YES